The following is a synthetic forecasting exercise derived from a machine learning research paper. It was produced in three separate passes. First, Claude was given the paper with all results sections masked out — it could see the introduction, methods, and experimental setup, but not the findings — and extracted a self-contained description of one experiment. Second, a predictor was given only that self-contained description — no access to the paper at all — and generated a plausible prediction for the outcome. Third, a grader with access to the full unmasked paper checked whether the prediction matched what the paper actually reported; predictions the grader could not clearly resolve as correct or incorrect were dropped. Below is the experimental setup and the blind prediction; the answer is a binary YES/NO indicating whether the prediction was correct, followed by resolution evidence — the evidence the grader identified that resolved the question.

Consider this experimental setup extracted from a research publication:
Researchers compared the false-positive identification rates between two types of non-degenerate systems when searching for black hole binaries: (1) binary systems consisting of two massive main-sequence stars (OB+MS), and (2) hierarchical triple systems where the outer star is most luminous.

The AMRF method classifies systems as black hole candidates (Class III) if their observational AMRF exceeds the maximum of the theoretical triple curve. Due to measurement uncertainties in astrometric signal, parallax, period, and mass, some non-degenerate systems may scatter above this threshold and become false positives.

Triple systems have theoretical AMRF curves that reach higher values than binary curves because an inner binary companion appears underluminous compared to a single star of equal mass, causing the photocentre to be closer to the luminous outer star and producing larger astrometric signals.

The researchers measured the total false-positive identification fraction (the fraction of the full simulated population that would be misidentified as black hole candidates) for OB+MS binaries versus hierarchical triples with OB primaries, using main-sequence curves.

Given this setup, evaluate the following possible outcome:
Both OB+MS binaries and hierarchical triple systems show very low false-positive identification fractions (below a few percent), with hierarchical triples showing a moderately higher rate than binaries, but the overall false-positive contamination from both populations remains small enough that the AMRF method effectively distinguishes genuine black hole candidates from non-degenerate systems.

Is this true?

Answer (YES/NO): NO